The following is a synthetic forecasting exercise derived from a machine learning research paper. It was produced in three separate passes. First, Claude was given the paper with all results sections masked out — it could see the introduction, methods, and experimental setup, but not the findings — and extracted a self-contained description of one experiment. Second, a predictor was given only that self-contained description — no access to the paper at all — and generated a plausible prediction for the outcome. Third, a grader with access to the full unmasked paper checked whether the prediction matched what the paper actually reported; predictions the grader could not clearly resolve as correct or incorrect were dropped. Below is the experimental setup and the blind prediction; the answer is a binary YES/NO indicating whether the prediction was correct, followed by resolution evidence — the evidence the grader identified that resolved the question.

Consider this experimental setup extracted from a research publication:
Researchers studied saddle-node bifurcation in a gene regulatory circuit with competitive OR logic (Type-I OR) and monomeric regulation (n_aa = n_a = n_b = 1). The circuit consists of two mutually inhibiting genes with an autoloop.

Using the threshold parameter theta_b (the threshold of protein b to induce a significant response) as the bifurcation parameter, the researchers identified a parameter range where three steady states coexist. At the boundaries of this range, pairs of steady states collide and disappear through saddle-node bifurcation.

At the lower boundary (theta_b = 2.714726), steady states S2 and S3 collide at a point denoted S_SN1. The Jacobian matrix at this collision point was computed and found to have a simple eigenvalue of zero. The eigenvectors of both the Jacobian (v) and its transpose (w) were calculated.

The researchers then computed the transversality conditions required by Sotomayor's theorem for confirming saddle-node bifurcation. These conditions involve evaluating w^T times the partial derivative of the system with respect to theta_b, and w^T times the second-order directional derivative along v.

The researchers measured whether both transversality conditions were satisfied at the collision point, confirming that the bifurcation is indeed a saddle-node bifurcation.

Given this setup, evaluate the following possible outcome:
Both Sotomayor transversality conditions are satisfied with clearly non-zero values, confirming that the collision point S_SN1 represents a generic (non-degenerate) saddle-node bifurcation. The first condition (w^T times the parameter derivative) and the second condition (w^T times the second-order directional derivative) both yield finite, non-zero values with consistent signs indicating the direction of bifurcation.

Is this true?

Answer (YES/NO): NO